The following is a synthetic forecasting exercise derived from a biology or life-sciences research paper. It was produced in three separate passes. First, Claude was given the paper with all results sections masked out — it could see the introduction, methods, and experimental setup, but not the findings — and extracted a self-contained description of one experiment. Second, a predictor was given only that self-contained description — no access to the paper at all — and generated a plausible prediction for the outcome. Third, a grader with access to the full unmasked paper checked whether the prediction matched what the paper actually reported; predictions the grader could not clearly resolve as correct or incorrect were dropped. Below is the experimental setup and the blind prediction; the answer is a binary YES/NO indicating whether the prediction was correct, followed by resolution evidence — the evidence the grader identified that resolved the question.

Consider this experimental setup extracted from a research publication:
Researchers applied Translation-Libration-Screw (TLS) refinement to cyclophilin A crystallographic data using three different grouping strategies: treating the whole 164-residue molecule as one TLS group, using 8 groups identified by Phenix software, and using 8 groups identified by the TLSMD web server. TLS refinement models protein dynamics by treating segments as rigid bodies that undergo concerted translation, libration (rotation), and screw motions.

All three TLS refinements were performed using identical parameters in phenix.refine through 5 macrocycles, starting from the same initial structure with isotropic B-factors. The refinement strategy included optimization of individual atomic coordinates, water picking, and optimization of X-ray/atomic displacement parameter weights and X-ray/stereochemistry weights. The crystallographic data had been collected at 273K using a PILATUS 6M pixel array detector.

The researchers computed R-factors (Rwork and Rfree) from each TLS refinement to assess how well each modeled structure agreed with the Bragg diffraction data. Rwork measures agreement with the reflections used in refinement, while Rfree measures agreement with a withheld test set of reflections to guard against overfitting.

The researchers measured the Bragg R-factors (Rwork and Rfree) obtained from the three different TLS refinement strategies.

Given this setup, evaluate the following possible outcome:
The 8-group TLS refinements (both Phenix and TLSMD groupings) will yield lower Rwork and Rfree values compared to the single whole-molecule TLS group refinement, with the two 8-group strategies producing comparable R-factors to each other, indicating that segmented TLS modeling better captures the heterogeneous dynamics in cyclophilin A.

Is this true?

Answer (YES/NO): NO